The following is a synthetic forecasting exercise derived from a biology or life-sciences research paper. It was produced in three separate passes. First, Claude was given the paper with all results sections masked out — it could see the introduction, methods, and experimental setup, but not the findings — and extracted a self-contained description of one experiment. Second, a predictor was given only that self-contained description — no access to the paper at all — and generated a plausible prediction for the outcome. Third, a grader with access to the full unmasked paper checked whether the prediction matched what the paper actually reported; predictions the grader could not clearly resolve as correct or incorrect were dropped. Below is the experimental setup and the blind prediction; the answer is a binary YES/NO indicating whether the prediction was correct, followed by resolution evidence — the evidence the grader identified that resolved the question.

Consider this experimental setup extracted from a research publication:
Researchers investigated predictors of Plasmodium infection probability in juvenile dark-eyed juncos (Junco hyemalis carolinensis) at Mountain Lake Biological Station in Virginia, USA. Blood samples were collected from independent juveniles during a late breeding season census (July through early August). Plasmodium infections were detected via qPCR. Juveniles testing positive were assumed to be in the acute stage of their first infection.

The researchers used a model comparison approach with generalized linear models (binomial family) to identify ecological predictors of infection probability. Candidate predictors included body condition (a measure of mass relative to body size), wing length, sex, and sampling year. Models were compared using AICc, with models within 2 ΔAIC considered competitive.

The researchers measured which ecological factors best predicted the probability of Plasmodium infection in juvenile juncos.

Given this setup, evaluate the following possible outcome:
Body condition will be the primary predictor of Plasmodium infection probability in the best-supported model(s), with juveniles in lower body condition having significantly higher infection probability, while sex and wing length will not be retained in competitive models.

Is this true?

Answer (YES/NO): NO